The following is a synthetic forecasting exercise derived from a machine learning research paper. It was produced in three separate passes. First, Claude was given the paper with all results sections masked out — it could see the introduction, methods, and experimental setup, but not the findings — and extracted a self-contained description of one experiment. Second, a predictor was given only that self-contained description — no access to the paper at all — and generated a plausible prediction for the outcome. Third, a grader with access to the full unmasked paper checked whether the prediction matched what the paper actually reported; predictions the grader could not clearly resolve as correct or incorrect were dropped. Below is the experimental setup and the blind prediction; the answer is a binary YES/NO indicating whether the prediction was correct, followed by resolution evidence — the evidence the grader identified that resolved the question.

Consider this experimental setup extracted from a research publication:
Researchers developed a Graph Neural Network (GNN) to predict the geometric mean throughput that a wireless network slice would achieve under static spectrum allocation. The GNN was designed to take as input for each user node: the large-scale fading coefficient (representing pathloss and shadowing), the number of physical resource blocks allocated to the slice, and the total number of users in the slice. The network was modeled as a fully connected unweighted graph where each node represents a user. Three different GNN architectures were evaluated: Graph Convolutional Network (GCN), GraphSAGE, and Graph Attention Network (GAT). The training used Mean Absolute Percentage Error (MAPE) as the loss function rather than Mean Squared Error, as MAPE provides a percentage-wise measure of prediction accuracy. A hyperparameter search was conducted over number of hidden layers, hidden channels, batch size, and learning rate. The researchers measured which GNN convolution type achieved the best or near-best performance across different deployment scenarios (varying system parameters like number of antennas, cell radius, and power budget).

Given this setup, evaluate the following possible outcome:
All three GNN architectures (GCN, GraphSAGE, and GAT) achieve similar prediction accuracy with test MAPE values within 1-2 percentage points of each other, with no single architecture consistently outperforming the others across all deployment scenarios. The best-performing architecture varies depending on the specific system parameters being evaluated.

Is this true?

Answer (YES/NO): NO